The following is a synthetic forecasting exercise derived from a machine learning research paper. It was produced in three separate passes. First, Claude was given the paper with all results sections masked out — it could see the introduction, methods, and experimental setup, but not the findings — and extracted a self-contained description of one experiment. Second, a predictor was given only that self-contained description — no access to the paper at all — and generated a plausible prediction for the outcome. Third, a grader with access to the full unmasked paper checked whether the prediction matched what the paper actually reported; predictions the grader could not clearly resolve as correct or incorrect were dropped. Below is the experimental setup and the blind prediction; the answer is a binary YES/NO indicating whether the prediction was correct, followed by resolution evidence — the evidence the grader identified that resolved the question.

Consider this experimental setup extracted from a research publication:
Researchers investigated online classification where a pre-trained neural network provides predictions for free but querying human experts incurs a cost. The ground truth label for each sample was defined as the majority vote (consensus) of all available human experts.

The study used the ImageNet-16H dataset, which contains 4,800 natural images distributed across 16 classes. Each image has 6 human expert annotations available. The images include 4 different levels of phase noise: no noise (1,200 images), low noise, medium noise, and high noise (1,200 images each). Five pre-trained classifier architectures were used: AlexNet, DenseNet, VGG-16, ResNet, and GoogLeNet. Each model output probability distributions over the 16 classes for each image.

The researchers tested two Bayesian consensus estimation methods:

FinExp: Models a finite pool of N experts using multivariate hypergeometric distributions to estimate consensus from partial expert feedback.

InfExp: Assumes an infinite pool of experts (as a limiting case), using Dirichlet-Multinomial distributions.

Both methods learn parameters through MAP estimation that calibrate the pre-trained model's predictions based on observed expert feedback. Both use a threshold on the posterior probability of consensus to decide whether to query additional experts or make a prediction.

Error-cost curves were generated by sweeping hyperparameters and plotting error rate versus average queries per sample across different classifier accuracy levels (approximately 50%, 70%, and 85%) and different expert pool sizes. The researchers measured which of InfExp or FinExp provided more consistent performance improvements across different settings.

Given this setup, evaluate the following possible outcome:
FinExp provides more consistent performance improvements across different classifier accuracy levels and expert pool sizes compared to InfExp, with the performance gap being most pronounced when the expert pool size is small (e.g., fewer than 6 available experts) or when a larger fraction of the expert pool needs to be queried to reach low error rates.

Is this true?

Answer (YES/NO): NO